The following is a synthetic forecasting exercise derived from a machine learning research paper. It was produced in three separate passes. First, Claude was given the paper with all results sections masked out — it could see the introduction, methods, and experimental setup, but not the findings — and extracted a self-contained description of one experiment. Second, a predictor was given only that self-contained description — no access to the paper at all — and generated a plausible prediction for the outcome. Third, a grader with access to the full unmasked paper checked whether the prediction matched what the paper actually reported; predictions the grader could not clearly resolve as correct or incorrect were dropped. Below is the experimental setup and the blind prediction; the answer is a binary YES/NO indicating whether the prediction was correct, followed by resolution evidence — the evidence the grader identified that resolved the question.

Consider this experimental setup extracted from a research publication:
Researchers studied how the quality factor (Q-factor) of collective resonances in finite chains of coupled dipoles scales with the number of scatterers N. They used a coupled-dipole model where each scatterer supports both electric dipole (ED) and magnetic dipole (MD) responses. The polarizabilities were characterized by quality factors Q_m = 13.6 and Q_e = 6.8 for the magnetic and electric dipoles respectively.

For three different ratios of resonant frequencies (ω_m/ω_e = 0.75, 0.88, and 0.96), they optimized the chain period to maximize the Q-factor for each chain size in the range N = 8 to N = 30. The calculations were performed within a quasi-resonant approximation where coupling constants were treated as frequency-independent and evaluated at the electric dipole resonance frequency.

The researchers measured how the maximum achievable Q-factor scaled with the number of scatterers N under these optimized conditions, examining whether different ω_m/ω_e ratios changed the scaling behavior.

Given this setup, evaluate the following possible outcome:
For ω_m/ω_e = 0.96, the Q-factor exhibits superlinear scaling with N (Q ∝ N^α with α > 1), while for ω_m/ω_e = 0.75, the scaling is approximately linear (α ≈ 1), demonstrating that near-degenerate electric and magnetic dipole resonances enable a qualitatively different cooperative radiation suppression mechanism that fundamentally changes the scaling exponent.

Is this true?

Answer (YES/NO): NO